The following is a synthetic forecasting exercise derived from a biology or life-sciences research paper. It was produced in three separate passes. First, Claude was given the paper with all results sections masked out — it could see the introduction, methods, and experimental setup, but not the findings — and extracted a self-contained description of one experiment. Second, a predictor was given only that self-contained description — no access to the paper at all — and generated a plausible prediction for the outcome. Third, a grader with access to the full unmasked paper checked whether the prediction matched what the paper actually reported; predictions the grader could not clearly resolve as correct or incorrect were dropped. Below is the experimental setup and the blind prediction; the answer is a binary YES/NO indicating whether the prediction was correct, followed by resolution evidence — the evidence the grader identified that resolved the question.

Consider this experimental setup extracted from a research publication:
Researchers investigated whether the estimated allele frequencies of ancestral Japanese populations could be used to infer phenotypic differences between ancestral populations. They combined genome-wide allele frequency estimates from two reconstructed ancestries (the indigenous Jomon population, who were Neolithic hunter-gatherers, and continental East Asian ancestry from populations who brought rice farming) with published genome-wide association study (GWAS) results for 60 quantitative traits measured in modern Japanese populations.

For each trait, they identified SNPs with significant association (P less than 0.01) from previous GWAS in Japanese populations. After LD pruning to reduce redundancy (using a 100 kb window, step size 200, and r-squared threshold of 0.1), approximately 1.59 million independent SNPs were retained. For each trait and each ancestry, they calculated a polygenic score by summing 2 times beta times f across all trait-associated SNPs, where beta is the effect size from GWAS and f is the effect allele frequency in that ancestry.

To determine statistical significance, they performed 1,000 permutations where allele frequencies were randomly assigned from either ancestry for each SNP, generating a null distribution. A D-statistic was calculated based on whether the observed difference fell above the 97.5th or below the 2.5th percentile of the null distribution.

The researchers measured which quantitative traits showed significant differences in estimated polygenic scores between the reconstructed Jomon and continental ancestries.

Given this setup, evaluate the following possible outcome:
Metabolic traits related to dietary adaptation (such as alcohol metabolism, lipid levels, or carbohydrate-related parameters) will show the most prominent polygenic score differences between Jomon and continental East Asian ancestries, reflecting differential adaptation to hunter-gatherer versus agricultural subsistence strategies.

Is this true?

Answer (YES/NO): NO